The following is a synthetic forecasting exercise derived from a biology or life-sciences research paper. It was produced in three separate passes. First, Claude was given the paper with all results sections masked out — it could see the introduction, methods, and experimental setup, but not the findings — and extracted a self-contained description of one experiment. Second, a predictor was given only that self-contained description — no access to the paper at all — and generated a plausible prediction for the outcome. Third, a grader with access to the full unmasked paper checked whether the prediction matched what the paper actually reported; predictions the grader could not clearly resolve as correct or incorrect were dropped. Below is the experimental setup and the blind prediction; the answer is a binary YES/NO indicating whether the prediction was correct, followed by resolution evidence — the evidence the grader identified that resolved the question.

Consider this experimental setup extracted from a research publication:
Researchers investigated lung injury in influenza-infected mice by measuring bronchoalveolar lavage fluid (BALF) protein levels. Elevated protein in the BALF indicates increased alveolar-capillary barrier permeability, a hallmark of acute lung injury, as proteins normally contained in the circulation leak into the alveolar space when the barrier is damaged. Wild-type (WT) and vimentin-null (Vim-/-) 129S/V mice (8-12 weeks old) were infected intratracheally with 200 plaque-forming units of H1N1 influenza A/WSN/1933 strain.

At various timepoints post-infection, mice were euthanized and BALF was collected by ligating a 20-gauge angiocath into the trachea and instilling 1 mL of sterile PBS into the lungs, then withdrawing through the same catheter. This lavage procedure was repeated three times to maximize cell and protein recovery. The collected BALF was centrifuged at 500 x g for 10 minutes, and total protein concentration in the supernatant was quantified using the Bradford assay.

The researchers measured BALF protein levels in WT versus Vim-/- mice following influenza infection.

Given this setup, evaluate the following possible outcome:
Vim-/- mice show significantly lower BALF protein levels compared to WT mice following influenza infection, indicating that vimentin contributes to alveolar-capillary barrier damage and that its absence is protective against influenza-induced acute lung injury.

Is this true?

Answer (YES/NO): YES